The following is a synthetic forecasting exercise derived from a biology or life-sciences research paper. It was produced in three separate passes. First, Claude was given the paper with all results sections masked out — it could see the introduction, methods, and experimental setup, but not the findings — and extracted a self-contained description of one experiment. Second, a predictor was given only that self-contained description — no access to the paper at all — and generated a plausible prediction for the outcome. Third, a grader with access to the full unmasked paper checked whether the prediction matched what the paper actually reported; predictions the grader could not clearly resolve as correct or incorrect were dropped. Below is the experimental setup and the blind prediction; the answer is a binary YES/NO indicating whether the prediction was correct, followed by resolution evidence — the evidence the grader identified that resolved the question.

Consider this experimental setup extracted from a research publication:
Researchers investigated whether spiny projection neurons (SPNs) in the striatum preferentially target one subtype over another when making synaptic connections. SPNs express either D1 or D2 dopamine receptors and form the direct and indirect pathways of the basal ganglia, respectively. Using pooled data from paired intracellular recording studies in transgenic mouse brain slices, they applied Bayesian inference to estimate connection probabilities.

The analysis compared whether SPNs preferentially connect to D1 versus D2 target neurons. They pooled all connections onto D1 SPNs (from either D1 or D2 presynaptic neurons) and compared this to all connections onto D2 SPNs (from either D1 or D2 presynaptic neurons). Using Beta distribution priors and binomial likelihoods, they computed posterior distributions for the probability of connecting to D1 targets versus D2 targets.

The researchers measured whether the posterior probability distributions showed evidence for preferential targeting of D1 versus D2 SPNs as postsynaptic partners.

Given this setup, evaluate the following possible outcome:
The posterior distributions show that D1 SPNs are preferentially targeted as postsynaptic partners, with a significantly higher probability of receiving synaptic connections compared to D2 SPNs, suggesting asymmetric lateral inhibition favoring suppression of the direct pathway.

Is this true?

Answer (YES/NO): NO